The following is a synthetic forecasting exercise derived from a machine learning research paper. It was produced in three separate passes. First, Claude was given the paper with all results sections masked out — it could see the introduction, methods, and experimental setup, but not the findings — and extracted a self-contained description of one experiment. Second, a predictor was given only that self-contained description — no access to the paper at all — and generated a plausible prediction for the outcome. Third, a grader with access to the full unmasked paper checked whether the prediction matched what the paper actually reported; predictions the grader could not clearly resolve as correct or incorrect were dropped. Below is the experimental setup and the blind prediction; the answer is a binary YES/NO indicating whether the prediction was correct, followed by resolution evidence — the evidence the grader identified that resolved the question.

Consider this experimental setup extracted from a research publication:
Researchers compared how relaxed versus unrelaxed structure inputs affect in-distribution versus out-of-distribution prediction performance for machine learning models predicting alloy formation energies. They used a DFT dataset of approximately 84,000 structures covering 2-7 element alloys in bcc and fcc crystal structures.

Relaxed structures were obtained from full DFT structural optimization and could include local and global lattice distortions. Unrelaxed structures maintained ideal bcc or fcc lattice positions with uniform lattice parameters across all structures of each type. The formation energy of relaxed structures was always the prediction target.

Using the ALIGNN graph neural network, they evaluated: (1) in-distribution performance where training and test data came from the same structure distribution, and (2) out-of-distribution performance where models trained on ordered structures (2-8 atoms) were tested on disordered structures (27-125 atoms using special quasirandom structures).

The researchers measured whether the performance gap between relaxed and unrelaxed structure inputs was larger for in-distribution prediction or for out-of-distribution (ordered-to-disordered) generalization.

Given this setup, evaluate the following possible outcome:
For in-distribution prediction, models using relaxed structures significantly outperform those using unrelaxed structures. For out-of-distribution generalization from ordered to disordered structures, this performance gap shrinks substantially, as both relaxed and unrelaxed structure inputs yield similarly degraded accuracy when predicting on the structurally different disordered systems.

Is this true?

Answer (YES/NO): NO